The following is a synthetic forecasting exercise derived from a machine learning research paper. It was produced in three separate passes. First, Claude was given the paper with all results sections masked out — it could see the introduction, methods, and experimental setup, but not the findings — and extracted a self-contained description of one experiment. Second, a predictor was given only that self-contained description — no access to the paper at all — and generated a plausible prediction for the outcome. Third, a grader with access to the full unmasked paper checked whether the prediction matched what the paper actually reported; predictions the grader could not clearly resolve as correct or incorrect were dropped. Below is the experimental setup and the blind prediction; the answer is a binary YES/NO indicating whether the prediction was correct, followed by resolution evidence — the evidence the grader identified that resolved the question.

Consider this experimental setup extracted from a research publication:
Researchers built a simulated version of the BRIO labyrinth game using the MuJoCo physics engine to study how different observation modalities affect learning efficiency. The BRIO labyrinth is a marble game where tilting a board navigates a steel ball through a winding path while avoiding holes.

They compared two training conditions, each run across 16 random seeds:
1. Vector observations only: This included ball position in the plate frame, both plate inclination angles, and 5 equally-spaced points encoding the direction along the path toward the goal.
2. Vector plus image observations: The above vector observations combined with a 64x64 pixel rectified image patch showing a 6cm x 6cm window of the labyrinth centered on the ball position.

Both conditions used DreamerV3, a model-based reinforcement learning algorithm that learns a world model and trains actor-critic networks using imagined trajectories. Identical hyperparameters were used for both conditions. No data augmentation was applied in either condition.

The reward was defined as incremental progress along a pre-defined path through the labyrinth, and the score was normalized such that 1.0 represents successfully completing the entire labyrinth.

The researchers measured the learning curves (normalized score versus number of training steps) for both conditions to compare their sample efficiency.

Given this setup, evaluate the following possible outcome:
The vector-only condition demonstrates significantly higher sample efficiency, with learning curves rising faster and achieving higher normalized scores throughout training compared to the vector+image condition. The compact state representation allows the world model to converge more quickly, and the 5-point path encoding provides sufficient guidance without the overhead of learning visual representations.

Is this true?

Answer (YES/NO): NO